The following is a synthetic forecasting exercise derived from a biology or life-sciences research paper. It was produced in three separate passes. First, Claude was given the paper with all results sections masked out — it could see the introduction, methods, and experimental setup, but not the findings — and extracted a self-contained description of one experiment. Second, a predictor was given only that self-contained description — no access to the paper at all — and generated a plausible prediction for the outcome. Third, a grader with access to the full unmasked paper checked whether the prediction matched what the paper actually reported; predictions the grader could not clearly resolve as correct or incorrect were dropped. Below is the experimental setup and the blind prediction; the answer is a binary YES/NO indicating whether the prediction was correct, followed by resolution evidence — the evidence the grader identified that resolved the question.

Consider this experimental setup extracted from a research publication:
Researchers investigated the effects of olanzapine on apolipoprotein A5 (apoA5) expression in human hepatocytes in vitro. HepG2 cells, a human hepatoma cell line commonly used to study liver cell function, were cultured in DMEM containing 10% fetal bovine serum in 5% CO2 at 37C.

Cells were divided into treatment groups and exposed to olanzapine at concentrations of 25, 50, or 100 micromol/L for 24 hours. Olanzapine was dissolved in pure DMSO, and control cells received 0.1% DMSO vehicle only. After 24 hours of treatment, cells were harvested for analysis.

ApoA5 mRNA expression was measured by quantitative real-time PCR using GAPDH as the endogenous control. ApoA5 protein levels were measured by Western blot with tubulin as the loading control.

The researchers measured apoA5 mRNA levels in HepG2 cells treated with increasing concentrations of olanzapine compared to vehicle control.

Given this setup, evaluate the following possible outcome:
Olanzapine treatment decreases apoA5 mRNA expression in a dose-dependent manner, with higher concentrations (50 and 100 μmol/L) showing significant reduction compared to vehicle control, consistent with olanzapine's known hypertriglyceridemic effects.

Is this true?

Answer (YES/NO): NO